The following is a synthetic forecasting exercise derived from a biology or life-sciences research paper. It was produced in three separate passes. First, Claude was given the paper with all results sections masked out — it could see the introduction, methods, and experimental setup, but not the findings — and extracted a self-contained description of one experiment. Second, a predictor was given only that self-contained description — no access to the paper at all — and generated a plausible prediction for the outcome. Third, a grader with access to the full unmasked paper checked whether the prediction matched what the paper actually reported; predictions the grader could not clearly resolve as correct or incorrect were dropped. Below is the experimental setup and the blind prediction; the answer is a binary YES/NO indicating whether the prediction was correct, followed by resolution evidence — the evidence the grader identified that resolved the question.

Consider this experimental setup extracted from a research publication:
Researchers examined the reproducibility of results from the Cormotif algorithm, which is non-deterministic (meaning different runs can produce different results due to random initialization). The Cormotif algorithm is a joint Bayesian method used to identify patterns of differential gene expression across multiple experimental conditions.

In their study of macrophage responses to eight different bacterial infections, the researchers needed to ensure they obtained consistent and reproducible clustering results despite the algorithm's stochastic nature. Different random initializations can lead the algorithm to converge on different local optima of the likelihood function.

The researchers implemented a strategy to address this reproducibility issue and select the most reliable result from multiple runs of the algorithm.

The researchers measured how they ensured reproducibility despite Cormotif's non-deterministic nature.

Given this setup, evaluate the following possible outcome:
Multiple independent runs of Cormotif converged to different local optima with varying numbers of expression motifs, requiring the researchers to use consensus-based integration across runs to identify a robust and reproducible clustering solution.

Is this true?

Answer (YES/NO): NO